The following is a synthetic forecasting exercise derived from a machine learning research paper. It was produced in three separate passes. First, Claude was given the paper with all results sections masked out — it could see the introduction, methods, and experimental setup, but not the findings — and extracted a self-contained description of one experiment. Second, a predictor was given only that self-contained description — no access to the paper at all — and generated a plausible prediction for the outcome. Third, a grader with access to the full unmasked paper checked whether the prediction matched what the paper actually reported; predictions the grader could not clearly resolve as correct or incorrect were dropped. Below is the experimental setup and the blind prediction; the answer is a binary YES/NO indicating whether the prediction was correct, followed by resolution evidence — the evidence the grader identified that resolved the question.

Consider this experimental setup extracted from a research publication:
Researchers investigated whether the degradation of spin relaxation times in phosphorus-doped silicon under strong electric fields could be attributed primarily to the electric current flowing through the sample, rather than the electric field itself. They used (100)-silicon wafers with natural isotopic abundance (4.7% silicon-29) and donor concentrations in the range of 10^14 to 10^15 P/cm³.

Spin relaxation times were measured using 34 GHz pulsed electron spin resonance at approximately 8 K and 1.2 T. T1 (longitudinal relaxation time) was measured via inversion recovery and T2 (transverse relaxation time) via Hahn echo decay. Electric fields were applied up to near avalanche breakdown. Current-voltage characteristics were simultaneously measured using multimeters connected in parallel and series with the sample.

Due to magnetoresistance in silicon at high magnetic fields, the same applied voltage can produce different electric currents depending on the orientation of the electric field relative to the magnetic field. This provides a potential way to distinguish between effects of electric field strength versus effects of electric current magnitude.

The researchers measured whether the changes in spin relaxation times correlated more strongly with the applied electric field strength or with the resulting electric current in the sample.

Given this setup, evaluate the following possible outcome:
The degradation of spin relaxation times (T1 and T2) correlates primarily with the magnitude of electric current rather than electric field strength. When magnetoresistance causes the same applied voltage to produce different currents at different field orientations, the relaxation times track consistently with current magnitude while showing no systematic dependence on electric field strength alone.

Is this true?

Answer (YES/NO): YES